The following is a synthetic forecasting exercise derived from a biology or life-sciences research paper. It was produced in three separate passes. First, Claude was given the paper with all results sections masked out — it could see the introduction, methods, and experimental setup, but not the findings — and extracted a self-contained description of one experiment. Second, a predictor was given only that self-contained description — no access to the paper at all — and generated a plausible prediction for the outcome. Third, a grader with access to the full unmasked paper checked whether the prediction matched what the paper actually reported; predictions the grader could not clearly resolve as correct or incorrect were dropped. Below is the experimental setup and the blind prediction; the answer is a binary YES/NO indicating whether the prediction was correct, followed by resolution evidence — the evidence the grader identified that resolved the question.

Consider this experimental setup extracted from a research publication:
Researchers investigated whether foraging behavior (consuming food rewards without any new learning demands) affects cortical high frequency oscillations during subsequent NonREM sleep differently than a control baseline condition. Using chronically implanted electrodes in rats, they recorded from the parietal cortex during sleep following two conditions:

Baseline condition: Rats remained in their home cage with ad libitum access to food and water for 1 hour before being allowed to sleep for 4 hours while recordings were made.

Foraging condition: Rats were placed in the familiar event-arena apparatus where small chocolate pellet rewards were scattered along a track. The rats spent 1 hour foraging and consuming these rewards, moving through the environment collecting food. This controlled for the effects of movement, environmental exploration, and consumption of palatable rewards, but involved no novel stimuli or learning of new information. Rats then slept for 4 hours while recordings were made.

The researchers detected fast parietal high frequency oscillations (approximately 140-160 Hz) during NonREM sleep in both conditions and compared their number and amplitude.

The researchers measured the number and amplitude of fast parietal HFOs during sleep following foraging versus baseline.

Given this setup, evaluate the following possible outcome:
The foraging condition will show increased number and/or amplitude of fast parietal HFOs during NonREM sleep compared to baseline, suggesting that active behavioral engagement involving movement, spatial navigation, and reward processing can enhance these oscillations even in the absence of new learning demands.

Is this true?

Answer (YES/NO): NO